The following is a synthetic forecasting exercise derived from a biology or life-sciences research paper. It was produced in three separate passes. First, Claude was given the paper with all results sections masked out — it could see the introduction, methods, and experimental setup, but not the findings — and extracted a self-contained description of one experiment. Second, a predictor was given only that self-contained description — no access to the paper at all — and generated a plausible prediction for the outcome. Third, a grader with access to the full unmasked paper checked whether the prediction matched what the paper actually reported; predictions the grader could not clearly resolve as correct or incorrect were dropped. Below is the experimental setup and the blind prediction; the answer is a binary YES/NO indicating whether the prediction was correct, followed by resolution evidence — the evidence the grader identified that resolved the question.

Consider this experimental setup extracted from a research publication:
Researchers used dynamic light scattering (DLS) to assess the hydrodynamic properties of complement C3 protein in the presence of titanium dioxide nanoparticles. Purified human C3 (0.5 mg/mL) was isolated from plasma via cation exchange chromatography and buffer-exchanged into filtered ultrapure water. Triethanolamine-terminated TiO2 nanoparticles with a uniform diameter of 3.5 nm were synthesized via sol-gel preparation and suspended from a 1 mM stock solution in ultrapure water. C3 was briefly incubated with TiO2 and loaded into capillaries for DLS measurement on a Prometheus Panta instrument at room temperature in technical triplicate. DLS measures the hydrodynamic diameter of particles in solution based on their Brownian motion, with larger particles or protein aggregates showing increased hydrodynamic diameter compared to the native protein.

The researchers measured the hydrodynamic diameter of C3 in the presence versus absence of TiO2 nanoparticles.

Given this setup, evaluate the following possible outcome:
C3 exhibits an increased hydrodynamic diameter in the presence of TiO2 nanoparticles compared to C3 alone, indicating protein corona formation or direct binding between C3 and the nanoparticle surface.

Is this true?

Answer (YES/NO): NO